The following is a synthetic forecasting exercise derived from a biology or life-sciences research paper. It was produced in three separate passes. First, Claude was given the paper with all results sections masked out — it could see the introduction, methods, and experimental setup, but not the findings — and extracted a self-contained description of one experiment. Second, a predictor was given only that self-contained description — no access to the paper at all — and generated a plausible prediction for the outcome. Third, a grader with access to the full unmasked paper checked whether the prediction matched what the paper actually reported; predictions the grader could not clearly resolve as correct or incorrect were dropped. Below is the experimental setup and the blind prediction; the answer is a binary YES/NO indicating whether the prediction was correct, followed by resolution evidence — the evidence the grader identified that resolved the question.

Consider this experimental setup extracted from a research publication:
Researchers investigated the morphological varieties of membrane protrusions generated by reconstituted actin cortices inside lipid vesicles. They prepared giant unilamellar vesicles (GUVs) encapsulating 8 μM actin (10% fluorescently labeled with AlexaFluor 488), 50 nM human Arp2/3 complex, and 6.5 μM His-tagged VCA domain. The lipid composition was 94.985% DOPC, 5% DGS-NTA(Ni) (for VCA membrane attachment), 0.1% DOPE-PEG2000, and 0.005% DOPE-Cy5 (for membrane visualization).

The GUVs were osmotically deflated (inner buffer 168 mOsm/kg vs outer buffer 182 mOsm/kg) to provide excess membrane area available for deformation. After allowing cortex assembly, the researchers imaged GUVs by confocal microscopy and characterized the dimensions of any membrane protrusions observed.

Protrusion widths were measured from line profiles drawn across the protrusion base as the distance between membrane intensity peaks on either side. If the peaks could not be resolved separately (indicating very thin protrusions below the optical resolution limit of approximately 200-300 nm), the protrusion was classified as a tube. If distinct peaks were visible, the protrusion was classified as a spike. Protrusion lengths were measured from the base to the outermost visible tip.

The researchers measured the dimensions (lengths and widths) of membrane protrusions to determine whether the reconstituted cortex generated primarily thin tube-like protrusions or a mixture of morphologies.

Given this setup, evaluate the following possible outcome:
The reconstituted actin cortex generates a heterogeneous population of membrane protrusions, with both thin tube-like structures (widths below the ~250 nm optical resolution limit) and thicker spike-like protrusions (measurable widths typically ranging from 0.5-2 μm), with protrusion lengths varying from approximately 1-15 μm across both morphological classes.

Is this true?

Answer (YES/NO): NO